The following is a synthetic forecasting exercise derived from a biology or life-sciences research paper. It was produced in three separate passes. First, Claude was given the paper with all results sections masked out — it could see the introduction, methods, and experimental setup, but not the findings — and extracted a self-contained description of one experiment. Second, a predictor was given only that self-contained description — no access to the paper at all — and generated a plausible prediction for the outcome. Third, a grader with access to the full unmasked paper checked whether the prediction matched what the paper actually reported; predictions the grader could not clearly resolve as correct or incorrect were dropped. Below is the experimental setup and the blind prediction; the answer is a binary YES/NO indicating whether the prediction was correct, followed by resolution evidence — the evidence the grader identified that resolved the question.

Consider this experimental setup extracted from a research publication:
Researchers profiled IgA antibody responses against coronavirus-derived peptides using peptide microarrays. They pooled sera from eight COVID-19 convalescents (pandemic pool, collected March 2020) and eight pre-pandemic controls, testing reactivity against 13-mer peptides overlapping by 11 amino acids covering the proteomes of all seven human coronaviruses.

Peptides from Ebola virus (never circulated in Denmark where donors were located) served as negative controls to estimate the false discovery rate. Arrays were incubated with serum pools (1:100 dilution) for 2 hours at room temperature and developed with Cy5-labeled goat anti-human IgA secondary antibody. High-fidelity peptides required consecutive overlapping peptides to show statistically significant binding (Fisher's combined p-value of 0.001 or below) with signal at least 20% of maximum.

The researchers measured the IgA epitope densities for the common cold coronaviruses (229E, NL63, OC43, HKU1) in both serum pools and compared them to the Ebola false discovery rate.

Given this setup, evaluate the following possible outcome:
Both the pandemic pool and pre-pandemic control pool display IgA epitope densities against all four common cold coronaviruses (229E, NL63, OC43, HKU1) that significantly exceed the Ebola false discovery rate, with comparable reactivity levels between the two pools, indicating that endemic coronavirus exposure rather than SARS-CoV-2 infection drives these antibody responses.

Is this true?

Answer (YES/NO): NO